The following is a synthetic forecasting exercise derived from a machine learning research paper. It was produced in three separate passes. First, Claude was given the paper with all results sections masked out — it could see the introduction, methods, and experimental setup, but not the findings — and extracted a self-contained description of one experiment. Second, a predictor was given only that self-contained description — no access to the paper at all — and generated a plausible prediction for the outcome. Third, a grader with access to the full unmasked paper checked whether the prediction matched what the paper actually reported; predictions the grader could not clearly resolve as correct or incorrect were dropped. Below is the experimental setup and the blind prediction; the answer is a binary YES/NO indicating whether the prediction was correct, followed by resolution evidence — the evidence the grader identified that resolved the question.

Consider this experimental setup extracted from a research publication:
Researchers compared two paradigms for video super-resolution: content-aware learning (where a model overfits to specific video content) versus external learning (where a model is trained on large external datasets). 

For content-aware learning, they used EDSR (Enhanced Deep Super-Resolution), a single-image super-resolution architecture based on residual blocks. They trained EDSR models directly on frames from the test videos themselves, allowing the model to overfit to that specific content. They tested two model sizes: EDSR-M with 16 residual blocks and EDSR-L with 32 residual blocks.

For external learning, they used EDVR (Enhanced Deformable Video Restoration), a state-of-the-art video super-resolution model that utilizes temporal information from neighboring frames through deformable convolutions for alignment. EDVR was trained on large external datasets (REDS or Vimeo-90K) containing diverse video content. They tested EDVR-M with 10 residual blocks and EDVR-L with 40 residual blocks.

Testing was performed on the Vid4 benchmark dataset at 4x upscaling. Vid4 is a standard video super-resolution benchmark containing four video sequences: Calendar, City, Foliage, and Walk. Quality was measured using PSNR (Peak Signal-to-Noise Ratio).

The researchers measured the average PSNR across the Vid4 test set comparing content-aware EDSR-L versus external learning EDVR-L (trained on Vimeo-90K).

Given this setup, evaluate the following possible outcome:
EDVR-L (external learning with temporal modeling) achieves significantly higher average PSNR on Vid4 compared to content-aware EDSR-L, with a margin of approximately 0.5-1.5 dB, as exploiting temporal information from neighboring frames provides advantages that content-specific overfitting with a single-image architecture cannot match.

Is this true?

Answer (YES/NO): NO